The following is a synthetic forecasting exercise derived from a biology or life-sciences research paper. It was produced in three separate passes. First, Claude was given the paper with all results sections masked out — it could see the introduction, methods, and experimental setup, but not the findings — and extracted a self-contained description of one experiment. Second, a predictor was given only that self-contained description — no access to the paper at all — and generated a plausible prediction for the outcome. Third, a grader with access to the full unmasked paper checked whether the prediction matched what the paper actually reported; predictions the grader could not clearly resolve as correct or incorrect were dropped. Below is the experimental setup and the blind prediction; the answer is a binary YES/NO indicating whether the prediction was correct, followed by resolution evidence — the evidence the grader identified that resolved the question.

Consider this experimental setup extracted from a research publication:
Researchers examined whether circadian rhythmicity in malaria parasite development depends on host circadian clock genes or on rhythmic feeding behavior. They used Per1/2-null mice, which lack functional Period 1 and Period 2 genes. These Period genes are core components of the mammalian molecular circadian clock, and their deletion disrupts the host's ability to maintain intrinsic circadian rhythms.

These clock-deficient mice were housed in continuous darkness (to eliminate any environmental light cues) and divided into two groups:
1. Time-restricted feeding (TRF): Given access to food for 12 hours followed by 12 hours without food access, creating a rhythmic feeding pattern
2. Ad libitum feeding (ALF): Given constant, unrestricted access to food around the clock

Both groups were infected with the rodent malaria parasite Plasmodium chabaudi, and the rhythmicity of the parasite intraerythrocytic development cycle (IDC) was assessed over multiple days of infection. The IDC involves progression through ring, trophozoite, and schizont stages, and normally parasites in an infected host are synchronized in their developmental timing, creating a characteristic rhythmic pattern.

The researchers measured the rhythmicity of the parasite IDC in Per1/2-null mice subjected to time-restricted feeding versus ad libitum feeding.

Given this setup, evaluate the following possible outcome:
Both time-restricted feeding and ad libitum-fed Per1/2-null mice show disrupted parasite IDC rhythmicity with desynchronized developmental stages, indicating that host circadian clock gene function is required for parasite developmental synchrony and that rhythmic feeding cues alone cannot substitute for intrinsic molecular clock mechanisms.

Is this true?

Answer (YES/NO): NO